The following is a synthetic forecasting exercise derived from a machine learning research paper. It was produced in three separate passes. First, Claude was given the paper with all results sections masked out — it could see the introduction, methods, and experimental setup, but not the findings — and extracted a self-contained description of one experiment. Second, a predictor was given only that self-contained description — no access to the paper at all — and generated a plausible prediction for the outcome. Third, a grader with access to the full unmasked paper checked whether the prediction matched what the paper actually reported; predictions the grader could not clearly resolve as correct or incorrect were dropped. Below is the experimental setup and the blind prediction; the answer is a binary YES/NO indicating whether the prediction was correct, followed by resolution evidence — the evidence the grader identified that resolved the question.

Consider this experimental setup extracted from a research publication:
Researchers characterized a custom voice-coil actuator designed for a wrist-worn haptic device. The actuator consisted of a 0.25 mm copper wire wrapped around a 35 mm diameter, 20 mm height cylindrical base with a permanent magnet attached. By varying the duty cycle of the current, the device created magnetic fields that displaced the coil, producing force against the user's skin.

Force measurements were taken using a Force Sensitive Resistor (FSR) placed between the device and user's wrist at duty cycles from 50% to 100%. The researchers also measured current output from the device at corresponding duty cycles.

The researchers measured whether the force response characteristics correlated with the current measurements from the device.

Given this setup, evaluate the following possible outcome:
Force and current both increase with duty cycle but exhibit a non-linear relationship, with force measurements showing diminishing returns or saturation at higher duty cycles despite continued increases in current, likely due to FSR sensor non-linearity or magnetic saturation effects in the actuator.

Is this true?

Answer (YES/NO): NO